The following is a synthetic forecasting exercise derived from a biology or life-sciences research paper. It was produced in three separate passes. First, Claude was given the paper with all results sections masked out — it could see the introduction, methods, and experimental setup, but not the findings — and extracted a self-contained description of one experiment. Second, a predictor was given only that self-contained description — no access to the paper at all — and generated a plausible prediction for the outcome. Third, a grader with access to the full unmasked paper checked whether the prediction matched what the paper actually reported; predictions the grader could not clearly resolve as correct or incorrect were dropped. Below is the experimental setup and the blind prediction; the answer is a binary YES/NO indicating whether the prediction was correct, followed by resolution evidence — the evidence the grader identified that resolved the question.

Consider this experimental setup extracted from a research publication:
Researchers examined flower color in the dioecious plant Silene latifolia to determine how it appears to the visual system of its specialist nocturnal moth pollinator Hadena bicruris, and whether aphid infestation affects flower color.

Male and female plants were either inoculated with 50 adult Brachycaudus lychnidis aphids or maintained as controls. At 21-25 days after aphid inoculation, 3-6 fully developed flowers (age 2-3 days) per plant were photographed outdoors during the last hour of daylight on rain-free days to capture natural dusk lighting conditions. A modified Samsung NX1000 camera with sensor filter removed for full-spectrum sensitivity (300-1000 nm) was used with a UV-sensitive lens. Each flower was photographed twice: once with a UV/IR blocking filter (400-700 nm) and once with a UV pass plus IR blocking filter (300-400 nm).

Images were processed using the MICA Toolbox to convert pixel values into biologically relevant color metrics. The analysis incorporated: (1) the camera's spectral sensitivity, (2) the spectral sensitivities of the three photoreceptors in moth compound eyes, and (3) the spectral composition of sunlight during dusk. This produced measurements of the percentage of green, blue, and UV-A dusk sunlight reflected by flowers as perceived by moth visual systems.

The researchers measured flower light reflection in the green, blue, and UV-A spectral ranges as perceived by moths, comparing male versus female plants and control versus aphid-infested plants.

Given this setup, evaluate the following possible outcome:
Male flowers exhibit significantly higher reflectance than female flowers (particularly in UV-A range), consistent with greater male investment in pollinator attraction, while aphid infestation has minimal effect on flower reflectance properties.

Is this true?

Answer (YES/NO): NO